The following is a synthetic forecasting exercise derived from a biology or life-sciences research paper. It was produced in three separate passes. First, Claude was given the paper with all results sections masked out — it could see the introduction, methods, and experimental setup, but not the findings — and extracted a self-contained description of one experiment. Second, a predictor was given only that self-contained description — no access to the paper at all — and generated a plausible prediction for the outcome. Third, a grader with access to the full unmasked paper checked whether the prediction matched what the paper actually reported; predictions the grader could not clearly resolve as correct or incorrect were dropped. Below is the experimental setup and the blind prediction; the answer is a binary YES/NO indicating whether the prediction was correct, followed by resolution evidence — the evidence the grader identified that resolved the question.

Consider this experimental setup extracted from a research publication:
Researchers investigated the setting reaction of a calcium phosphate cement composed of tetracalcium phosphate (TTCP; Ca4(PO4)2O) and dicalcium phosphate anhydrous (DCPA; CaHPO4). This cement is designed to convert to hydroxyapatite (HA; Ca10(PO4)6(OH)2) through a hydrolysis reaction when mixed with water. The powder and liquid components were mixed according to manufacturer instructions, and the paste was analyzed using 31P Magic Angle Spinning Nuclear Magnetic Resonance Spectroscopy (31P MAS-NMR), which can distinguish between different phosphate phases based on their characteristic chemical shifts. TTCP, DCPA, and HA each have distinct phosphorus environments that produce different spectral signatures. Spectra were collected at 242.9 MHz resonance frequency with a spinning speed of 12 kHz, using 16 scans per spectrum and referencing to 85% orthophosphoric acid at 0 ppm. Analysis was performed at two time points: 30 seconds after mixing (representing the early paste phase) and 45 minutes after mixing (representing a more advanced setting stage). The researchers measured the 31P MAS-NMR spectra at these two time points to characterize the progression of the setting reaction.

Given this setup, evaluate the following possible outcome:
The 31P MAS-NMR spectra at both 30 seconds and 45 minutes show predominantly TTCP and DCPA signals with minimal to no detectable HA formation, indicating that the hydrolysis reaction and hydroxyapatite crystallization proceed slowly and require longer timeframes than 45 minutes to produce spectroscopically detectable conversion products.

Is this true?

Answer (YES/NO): NO